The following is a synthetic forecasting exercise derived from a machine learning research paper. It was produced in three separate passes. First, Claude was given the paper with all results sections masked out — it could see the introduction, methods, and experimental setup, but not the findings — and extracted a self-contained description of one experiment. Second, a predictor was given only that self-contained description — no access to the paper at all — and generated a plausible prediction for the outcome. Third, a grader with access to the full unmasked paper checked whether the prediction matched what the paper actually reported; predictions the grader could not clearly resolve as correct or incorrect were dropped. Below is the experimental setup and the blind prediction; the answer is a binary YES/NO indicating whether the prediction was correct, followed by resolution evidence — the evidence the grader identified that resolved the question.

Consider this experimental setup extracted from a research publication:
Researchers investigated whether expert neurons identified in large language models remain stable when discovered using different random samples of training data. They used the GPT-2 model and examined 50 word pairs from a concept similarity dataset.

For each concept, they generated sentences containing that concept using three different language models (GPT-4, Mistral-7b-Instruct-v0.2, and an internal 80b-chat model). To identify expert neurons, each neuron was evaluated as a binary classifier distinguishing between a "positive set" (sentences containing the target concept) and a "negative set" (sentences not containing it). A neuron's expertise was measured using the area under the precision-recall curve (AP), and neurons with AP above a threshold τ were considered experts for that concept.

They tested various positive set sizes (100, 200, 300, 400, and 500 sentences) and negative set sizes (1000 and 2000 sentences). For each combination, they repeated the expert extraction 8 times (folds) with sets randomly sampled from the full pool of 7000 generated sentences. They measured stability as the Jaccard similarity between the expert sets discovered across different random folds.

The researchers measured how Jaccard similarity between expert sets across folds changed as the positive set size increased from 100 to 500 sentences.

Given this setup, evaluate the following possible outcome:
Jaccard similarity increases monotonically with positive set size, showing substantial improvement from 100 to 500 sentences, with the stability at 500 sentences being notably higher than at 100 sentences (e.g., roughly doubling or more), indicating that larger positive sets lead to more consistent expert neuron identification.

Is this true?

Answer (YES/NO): NO